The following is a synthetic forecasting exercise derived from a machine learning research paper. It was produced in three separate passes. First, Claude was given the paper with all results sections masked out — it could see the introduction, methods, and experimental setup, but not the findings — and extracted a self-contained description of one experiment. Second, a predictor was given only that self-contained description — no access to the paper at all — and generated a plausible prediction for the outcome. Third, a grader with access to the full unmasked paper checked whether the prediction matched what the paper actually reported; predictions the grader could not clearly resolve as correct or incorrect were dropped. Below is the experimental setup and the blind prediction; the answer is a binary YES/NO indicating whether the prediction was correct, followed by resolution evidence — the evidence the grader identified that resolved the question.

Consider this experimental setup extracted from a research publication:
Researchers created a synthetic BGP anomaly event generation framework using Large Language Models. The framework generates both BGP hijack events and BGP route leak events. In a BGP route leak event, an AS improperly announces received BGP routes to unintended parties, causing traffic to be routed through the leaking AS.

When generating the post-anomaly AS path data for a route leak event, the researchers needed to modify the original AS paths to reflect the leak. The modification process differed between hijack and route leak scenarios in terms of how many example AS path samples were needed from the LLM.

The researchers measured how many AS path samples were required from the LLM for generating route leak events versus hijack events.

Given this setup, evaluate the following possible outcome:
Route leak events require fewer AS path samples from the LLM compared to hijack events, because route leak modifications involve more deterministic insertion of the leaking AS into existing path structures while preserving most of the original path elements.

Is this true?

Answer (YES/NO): YES